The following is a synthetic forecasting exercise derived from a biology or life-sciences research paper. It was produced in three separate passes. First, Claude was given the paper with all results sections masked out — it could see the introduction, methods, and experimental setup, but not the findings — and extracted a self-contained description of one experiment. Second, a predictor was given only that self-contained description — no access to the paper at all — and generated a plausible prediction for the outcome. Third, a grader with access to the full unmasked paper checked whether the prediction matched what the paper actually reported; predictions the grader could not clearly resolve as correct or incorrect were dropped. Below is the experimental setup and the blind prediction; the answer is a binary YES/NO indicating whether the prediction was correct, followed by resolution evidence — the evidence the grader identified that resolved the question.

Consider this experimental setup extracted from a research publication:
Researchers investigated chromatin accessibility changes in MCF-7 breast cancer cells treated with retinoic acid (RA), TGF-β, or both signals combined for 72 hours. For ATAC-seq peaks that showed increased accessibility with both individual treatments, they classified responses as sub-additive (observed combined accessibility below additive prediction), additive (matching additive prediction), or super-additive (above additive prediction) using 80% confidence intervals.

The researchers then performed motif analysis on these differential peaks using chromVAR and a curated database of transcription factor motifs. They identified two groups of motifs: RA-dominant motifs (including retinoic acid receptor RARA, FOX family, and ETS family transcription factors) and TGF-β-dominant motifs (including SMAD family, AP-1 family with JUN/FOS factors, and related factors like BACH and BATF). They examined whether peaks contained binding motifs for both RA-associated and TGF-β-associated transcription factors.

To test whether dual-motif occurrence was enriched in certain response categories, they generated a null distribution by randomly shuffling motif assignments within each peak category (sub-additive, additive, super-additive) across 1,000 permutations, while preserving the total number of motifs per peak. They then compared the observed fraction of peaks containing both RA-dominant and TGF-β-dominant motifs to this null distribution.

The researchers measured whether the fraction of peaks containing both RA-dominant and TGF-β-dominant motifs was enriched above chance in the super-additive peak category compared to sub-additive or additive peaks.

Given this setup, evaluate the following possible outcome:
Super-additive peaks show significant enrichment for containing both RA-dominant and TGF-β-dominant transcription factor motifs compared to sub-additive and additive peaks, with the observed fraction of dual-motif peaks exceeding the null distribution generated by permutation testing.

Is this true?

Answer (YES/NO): NO